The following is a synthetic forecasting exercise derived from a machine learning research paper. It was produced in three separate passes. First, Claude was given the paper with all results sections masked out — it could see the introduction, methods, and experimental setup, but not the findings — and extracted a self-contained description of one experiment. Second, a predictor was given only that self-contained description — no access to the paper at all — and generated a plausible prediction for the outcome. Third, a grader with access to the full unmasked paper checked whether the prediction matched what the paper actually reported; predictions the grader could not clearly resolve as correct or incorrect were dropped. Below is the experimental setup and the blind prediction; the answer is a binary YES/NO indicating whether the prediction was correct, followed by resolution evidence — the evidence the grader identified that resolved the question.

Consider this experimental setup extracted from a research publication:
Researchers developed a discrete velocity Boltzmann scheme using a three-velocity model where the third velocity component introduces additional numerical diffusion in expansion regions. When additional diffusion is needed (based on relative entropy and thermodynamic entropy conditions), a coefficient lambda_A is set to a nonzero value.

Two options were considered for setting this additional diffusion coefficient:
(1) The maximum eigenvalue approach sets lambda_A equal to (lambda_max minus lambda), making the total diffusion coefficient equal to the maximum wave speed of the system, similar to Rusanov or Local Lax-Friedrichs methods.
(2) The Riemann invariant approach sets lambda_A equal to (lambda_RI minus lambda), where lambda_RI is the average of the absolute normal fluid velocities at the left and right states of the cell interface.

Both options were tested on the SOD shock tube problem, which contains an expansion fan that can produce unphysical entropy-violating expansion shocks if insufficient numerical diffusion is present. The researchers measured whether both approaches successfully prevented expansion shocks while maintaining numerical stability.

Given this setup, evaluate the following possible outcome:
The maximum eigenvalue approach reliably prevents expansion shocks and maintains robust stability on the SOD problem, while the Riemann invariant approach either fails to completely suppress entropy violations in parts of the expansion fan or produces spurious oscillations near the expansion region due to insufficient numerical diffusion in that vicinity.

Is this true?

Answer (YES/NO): NO